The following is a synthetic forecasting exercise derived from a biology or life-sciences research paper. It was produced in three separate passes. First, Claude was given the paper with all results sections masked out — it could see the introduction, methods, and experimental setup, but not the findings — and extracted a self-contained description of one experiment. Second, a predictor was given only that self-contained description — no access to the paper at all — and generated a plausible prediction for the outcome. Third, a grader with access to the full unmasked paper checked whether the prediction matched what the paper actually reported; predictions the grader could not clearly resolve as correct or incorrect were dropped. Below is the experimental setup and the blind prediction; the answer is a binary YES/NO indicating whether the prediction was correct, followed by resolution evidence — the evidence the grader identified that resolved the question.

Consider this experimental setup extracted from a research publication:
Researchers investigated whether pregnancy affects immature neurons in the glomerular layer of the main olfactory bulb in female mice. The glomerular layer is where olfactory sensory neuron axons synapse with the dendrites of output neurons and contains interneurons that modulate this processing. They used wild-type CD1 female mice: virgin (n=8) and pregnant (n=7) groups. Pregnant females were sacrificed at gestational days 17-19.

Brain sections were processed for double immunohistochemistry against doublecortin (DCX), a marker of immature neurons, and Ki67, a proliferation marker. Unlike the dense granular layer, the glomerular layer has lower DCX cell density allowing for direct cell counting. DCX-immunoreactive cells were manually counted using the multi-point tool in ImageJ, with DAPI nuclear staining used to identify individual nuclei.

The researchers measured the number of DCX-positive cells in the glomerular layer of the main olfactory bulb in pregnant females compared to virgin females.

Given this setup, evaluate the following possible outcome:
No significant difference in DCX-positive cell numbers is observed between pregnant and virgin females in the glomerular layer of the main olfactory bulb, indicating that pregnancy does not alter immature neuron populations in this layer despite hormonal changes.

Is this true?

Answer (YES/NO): YES